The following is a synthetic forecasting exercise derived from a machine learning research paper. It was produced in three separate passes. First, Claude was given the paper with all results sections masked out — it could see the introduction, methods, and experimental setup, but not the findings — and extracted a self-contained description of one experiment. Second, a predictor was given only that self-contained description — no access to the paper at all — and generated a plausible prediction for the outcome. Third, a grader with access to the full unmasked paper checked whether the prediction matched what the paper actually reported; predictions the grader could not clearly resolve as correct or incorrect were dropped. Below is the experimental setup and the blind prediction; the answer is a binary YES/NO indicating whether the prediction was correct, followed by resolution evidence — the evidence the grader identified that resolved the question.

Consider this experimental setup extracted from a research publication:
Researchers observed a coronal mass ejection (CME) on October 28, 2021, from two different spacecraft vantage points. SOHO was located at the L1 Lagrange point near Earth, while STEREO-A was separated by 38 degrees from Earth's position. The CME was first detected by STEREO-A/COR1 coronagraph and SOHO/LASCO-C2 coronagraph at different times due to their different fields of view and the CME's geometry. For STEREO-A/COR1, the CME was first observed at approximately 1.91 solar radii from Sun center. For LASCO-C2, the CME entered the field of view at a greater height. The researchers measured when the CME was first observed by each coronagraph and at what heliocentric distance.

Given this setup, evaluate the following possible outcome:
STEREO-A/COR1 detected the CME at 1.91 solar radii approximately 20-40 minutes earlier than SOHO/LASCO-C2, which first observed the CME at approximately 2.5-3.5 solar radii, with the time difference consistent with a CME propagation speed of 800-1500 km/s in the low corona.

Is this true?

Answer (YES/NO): NO